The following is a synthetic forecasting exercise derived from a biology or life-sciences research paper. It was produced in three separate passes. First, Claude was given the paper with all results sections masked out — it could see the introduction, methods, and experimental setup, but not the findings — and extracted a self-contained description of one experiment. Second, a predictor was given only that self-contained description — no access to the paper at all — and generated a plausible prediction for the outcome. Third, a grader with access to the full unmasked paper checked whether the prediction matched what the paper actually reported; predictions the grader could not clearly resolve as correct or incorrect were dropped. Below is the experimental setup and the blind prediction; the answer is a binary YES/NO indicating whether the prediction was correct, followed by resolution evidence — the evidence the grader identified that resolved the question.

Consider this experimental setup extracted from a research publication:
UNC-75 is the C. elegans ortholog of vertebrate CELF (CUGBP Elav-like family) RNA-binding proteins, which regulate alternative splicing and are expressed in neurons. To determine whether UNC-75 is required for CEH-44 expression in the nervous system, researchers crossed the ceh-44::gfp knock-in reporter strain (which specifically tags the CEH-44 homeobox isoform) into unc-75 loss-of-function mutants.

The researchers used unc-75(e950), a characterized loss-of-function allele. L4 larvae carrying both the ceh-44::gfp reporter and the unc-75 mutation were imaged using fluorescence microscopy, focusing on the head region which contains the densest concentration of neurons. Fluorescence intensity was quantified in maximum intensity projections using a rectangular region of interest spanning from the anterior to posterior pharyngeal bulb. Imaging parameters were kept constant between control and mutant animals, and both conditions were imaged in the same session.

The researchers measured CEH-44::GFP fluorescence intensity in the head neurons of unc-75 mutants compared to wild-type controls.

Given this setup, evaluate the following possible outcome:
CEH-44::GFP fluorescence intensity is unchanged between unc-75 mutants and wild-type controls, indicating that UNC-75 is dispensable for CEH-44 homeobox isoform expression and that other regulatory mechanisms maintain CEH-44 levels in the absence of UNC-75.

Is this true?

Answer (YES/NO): NO